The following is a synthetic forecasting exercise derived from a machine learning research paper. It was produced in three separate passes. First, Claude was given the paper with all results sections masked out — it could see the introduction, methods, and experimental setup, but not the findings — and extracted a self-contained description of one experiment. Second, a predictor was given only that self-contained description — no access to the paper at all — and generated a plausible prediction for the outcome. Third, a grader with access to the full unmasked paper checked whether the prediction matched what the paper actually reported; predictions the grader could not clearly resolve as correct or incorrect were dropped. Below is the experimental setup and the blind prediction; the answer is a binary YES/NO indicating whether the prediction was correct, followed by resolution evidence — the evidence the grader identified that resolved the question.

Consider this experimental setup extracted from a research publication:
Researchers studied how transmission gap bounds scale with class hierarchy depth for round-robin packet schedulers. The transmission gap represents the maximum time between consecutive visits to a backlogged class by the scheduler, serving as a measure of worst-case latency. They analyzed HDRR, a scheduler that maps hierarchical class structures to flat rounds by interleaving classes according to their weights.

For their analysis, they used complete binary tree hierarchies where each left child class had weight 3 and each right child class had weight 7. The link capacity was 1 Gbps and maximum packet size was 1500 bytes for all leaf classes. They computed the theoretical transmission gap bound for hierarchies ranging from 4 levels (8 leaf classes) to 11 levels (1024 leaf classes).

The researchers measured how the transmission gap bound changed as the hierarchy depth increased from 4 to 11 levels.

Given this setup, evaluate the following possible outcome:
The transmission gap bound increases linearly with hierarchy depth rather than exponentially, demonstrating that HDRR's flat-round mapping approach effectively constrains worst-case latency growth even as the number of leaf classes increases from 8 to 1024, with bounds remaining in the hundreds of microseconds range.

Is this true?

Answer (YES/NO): NO